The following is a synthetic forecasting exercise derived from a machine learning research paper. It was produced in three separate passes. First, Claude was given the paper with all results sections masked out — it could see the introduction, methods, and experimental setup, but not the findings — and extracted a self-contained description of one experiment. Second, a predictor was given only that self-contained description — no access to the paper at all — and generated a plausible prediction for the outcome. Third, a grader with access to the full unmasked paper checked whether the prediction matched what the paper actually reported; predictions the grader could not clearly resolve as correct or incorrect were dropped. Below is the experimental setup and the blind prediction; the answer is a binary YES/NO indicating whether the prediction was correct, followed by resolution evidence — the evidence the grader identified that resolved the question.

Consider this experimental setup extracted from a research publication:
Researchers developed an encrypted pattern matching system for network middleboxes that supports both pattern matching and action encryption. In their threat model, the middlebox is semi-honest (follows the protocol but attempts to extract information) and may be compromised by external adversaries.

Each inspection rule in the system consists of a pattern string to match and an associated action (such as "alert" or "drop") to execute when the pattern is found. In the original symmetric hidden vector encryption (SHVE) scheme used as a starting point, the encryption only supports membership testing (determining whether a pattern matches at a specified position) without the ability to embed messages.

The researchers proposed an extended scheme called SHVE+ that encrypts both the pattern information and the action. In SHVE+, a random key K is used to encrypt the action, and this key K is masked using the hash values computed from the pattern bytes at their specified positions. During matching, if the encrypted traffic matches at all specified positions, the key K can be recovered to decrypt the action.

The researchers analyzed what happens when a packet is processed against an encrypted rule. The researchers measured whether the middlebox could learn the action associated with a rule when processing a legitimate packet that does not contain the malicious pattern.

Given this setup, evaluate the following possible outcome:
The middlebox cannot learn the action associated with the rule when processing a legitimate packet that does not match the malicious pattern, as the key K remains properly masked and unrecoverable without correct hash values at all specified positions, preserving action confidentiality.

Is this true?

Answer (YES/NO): YES